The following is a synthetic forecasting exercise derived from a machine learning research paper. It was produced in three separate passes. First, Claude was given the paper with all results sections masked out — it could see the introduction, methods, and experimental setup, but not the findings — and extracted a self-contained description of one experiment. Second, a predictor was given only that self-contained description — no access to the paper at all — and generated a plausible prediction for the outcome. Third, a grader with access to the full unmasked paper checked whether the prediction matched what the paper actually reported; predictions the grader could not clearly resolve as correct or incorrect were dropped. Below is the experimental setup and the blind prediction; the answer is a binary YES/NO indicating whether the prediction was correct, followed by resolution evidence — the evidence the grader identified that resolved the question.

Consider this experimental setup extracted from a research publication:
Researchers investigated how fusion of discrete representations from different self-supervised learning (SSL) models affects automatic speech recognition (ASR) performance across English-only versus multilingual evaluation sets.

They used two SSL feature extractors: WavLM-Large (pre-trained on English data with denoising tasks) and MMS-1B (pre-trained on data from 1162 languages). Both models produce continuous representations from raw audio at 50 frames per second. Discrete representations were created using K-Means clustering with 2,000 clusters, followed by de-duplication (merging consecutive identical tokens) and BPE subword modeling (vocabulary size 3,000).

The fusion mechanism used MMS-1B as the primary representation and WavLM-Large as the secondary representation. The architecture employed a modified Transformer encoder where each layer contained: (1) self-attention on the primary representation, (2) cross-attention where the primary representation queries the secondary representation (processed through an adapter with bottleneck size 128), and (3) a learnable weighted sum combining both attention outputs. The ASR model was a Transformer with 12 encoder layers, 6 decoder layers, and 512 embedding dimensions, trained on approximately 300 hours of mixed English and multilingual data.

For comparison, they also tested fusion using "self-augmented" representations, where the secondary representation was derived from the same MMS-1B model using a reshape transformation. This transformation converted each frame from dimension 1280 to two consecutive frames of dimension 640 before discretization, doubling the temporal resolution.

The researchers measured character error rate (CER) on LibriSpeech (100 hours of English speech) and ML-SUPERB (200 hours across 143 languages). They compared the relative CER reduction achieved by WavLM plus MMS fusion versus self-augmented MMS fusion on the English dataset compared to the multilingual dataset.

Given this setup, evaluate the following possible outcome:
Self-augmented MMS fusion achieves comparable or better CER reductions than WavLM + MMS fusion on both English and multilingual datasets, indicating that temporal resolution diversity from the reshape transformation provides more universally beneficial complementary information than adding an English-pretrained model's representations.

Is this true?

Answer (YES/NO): NO